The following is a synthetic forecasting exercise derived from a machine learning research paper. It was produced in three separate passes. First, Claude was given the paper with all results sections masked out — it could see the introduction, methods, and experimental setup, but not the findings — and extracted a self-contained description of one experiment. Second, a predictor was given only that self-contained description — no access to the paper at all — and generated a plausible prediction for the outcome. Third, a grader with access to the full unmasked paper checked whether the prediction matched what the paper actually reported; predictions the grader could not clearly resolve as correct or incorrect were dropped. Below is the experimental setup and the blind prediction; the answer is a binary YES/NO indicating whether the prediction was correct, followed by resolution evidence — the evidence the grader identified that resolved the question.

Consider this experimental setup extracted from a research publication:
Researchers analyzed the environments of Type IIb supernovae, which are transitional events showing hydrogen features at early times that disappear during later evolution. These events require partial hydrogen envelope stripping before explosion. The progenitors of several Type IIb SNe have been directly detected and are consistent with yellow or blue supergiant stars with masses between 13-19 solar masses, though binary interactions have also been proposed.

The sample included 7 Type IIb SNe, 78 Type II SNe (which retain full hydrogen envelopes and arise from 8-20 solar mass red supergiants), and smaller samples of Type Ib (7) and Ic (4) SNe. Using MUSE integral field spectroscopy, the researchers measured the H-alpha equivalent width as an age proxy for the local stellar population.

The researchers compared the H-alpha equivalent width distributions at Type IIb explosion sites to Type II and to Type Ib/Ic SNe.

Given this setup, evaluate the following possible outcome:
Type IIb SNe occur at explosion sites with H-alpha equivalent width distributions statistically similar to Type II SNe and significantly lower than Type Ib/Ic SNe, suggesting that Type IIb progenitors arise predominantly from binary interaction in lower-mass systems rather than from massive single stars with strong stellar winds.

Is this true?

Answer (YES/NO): NO